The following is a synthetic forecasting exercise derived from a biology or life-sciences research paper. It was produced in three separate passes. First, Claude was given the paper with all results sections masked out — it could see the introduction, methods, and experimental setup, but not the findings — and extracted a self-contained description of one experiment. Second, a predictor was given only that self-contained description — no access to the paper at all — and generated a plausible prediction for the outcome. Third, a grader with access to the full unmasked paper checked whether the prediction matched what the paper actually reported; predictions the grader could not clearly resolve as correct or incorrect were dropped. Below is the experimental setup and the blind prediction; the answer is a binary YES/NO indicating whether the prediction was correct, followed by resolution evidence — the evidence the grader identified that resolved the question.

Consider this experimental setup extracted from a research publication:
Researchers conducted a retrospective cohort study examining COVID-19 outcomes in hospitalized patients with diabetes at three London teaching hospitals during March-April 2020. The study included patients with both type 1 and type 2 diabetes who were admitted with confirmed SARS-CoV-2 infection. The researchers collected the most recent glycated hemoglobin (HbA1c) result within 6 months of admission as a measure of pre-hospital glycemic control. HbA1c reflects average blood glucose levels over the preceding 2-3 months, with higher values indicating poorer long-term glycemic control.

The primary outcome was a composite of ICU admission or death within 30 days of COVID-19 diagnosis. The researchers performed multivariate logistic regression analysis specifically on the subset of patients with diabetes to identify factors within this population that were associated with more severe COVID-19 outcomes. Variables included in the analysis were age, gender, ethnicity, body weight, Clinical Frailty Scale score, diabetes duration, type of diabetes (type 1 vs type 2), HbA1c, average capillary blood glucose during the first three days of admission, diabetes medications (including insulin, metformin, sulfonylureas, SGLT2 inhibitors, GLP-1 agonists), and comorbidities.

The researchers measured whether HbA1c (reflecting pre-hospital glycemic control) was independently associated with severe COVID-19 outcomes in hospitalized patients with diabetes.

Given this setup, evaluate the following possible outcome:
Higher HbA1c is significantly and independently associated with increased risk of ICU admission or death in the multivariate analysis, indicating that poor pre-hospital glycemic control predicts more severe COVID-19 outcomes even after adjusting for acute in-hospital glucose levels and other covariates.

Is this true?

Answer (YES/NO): NO